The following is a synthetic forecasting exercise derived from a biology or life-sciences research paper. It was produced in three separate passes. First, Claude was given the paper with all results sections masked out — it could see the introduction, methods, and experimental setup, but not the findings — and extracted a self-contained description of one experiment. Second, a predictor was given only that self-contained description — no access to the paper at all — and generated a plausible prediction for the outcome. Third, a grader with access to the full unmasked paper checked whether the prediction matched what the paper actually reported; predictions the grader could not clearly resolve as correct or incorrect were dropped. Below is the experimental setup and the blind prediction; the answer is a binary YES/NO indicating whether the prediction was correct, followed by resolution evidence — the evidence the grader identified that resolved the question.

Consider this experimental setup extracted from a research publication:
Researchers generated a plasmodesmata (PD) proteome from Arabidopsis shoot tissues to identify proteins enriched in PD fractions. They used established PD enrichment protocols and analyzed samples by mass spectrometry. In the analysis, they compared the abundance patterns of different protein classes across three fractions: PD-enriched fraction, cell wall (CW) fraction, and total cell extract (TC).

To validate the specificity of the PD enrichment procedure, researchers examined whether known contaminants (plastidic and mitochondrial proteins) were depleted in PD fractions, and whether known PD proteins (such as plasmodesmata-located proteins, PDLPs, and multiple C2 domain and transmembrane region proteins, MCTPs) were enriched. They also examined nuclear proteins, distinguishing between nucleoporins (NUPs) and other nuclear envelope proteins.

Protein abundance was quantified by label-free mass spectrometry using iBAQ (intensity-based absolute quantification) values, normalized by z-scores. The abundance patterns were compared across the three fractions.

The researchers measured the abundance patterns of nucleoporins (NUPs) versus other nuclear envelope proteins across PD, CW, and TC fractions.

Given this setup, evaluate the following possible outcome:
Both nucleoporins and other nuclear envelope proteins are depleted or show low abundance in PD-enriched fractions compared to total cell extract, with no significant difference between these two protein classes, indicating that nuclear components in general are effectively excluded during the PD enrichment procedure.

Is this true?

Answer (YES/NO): NO